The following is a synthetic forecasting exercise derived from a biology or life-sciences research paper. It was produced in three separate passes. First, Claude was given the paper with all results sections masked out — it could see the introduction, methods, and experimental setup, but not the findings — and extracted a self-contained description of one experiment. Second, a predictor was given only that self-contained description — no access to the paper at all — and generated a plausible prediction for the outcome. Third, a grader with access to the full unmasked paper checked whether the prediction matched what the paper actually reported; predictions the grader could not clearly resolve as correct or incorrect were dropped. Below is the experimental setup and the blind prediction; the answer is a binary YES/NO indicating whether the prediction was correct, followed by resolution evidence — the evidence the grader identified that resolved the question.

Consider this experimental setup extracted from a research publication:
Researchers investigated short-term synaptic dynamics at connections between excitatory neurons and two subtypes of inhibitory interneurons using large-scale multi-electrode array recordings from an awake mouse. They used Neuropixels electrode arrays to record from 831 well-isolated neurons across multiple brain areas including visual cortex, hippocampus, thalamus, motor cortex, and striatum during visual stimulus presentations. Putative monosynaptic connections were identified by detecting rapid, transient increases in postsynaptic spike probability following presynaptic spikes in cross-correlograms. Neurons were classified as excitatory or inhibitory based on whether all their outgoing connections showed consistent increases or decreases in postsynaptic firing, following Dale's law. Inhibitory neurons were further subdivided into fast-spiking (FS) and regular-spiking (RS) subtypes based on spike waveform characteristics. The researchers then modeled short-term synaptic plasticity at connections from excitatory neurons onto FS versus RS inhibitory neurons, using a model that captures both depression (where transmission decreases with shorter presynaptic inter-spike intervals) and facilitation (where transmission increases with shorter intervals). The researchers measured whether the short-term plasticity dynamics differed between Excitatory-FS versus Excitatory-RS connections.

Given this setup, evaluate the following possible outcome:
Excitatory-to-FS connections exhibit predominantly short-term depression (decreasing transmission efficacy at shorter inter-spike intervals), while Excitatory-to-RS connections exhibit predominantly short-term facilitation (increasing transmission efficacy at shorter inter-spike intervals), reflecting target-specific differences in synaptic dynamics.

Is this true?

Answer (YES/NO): NO